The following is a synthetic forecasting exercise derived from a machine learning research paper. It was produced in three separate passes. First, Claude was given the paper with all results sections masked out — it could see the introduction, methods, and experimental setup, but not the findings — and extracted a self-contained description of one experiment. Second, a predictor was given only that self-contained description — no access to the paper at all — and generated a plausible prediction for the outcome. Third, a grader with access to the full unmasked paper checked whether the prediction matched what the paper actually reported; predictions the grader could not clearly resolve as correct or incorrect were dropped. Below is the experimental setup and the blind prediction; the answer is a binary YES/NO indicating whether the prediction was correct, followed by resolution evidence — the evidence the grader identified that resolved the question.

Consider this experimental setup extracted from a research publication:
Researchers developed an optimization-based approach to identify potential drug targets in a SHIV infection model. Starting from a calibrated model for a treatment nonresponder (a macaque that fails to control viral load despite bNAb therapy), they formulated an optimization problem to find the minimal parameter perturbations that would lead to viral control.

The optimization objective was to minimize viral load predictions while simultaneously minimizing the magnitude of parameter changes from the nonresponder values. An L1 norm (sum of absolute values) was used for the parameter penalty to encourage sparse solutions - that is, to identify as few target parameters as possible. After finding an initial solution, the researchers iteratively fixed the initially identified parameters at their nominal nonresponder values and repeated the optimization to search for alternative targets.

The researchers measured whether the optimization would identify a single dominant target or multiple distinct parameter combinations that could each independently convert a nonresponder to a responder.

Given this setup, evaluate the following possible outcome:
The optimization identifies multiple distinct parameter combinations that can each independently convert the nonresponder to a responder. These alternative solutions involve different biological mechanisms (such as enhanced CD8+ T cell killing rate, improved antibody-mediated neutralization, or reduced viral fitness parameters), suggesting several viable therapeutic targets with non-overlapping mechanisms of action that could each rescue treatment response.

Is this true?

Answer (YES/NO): YES